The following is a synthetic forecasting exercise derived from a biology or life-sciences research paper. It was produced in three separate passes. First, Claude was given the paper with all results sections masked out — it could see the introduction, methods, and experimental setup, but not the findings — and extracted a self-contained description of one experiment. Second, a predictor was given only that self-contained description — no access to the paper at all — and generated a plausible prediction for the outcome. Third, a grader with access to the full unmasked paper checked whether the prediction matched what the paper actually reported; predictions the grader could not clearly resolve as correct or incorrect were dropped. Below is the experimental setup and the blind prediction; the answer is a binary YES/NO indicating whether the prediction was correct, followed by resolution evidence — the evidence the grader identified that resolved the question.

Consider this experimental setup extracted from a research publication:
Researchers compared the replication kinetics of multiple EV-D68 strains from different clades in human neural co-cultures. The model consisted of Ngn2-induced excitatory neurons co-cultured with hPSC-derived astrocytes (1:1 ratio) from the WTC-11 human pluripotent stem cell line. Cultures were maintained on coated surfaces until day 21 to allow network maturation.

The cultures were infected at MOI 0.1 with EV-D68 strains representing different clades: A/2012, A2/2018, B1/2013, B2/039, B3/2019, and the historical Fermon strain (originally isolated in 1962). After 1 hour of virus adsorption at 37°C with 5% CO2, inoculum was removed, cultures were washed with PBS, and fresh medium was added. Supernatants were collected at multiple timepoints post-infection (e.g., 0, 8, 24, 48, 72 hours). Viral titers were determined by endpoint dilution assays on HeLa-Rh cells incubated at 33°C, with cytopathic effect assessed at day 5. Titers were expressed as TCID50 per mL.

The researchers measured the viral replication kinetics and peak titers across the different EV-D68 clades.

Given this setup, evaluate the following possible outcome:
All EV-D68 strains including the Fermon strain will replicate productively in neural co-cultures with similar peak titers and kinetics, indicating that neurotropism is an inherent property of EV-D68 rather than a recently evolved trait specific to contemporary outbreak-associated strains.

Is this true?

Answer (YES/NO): NO